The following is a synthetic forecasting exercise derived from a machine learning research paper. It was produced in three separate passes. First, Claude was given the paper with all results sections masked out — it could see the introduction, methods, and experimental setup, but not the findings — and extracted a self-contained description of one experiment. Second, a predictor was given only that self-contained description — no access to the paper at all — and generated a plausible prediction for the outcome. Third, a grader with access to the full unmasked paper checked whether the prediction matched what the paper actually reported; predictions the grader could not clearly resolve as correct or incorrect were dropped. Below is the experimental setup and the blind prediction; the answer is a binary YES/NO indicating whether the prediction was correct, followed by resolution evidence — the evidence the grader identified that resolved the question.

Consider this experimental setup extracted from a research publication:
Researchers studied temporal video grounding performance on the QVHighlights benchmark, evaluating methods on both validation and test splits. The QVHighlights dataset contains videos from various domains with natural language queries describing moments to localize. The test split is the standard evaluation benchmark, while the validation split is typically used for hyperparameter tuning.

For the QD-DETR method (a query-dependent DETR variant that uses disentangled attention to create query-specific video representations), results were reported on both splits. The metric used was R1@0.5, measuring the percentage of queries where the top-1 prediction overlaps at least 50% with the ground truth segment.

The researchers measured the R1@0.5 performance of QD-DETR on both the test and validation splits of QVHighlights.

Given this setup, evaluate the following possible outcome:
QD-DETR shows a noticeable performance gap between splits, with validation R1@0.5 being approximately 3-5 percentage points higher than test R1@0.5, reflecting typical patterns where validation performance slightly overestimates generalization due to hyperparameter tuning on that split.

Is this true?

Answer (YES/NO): NO